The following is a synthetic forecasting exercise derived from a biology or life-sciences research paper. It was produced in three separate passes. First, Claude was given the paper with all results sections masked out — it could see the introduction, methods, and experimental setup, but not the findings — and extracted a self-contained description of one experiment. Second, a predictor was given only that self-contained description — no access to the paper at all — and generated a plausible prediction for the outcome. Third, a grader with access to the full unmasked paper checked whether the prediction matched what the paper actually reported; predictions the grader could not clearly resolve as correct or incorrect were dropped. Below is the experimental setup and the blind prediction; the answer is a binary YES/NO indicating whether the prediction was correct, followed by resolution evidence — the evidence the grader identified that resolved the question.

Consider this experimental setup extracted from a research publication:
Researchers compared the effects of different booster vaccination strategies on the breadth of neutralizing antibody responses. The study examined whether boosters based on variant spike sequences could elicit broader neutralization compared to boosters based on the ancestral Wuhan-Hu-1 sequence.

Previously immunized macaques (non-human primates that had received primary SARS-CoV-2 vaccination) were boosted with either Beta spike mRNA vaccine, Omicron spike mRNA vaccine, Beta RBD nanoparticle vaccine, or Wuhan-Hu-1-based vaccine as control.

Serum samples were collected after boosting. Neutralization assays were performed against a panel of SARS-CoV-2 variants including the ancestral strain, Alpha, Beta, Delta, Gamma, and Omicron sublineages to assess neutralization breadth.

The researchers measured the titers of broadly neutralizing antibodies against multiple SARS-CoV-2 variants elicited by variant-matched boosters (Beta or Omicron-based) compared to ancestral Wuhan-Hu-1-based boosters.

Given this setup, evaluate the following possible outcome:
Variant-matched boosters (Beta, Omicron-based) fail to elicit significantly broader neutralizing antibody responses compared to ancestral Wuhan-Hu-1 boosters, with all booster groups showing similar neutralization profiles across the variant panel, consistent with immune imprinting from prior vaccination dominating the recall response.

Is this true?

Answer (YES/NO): YES